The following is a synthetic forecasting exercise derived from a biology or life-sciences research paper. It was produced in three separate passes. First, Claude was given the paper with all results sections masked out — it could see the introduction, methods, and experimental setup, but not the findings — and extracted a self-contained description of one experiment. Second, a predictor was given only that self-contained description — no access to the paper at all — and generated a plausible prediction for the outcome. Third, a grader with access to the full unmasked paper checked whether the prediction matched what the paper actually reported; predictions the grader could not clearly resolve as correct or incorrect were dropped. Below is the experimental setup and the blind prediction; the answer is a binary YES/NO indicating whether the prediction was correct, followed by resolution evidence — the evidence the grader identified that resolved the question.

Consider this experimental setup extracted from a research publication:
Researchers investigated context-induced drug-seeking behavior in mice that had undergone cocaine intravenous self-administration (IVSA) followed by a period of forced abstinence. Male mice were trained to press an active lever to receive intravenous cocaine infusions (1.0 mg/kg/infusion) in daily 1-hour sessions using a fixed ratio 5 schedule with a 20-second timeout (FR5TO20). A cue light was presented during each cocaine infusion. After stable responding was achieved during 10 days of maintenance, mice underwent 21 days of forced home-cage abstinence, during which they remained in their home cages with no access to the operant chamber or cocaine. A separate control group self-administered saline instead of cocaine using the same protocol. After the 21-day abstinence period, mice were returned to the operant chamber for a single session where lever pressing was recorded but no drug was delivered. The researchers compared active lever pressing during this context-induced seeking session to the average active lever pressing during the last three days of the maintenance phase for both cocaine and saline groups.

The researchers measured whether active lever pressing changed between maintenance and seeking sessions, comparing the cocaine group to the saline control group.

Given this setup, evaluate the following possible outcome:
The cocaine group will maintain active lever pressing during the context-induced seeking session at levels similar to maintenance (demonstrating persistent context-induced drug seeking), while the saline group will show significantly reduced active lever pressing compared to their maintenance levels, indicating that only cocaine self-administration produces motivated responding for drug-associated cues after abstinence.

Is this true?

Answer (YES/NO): NO